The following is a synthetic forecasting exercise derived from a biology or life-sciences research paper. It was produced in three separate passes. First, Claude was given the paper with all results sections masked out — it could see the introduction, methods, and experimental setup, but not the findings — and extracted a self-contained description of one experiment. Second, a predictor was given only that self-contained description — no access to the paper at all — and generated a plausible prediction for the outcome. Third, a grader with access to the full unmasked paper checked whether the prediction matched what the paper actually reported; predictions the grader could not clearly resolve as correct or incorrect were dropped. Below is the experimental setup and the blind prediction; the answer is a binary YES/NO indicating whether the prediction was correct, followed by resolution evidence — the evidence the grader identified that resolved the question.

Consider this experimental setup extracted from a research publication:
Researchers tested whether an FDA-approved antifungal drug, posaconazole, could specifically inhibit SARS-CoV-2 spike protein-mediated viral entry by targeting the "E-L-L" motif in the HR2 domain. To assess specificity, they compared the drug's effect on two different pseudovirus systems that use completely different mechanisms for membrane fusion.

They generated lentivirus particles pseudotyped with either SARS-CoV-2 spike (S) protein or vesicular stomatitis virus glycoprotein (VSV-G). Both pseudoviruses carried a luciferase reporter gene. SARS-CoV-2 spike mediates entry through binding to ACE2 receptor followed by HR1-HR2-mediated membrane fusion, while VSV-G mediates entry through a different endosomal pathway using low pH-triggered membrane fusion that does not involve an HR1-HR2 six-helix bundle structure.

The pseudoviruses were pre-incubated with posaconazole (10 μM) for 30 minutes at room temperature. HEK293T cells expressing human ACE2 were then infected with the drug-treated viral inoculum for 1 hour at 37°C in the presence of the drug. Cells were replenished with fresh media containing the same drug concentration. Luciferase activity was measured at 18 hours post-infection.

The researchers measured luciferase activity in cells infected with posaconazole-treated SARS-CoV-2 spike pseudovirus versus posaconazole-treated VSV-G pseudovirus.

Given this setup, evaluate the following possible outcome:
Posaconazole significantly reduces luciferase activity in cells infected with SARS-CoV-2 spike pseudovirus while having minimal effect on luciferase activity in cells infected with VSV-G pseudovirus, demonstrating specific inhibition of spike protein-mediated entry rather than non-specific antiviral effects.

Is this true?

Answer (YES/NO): YES